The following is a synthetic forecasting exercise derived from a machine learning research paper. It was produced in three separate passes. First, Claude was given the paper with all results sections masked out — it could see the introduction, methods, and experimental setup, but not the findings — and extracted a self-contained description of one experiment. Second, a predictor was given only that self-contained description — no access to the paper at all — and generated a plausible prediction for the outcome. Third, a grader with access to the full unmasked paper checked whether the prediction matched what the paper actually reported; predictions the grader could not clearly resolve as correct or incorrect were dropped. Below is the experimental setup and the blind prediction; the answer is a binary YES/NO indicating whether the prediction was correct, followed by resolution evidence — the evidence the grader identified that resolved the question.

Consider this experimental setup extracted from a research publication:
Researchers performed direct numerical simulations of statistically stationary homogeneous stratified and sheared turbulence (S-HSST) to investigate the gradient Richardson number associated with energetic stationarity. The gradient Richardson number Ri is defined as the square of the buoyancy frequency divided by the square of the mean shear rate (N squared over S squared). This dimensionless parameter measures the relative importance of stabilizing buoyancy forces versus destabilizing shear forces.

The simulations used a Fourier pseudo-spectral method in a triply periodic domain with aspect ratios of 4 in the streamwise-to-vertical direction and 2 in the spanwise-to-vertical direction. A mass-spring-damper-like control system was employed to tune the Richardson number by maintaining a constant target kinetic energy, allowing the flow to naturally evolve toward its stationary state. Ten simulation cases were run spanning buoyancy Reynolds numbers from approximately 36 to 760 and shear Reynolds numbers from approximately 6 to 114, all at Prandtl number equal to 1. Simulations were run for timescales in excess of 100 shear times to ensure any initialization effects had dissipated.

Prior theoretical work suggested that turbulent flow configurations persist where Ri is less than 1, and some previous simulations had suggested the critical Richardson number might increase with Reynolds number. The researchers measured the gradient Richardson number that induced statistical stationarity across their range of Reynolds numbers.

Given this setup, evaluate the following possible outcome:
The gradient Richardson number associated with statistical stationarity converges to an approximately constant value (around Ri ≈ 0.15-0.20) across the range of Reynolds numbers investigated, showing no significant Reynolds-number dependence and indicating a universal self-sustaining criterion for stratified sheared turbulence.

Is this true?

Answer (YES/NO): YES